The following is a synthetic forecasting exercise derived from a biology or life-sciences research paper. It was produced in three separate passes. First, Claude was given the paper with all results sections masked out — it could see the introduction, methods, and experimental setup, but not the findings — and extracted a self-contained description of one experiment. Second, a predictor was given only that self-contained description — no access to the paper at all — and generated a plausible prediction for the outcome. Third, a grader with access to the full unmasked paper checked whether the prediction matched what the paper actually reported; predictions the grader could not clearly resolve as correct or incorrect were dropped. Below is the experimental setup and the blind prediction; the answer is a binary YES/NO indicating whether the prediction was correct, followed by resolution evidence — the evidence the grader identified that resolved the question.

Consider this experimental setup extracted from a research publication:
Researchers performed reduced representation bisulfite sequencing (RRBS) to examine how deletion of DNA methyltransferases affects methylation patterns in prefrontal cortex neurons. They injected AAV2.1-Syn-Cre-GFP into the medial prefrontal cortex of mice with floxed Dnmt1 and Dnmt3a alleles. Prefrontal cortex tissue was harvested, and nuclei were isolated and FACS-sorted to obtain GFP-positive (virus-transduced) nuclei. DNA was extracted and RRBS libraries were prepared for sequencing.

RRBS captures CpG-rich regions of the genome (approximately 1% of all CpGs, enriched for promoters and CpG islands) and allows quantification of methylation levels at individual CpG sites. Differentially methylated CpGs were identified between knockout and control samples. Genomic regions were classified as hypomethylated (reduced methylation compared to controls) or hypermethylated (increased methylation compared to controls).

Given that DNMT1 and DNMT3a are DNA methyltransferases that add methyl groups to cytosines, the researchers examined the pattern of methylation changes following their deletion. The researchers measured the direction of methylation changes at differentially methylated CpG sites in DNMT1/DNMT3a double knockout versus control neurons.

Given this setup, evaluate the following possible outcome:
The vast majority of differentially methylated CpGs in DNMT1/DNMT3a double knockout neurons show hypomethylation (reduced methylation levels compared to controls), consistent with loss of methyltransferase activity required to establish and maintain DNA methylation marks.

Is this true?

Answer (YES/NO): NO